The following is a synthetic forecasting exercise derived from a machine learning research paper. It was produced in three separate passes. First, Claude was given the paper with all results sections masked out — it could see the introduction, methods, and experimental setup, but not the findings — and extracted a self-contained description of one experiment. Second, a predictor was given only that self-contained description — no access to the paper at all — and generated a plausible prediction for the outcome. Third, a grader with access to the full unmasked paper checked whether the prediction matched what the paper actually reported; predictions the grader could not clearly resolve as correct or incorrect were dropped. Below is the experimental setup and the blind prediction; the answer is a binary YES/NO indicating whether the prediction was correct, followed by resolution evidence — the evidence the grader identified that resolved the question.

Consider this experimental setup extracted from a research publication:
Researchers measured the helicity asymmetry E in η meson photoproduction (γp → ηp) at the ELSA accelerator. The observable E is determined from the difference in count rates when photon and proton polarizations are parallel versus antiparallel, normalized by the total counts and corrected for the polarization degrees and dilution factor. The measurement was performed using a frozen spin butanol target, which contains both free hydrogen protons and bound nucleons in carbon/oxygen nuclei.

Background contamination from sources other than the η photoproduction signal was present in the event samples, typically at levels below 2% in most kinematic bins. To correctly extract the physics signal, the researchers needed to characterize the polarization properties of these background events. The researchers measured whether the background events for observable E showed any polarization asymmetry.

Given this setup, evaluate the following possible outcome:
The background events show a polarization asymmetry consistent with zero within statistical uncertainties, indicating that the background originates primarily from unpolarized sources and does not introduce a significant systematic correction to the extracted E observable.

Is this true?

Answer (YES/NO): NO